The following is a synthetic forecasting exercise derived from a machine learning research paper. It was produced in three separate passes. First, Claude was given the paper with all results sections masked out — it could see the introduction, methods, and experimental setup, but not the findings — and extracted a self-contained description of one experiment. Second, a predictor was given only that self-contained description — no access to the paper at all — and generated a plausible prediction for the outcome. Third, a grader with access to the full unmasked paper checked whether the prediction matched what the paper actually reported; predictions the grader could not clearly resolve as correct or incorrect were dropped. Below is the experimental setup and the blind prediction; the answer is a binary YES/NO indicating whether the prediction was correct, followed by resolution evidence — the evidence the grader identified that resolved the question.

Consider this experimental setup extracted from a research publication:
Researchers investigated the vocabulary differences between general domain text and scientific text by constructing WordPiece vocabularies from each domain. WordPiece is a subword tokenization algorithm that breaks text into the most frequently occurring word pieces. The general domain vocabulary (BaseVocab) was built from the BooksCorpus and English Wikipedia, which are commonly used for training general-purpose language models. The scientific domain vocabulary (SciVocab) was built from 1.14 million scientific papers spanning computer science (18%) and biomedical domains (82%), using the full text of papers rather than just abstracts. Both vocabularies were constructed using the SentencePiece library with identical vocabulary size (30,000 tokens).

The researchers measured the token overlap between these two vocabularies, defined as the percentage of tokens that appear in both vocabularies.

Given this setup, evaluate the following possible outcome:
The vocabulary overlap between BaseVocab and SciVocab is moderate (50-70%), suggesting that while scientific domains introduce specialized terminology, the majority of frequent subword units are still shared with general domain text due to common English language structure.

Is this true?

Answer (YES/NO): NO